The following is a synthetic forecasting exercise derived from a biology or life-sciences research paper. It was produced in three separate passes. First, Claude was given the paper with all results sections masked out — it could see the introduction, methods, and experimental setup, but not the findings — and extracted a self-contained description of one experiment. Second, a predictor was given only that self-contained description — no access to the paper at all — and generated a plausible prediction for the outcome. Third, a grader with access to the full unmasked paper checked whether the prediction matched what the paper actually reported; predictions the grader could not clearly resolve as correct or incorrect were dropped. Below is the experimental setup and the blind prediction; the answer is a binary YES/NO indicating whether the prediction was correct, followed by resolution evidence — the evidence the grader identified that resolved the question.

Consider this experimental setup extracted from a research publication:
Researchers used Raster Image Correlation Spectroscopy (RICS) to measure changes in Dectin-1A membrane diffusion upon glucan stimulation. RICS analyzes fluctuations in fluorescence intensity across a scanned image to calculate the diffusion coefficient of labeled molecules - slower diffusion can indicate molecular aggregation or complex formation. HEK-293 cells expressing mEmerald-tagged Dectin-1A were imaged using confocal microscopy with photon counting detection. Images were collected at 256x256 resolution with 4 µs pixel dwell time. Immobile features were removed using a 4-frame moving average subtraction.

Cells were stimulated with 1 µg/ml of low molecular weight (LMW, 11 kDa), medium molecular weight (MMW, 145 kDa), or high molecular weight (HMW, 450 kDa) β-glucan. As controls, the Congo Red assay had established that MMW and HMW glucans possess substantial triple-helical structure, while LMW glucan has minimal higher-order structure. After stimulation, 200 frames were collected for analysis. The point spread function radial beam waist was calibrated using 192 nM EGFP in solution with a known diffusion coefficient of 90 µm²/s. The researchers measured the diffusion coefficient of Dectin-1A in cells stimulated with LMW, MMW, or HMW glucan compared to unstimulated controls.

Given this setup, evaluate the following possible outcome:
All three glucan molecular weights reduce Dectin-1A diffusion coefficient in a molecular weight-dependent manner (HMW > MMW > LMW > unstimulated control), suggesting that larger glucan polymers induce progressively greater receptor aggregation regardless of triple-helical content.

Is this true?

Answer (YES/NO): NO